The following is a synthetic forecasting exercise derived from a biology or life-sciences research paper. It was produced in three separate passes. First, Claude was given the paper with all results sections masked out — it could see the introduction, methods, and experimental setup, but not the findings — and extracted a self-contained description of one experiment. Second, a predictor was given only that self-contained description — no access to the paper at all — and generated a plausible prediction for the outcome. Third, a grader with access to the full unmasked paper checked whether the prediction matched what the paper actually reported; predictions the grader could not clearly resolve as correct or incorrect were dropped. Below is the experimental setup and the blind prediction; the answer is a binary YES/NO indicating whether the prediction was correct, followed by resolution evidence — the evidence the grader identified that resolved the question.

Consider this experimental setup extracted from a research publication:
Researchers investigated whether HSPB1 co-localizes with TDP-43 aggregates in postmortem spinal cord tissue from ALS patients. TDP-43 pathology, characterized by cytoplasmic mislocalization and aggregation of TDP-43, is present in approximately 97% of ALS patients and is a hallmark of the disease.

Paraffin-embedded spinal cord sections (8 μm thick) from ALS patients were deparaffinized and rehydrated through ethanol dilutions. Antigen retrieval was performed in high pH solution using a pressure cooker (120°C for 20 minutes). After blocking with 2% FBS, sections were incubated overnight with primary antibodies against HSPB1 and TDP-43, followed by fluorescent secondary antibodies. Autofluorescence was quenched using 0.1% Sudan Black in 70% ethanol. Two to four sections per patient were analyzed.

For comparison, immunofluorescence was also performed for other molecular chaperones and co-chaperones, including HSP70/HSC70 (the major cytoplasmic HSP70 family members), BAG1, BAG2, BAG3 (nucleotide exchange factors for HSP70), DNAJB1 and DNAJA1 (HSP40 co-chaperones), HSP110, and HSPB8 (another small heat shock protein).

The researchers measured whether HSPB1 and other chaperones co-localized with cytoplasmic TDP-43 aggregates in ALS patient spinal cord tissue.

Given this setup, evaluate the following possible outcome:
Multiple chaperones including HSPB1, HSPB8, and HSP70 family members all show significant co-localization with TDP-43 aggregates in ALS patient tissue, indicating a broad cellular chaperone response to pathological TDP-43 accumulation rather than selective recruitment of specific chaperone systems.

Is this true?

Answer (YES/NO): NO